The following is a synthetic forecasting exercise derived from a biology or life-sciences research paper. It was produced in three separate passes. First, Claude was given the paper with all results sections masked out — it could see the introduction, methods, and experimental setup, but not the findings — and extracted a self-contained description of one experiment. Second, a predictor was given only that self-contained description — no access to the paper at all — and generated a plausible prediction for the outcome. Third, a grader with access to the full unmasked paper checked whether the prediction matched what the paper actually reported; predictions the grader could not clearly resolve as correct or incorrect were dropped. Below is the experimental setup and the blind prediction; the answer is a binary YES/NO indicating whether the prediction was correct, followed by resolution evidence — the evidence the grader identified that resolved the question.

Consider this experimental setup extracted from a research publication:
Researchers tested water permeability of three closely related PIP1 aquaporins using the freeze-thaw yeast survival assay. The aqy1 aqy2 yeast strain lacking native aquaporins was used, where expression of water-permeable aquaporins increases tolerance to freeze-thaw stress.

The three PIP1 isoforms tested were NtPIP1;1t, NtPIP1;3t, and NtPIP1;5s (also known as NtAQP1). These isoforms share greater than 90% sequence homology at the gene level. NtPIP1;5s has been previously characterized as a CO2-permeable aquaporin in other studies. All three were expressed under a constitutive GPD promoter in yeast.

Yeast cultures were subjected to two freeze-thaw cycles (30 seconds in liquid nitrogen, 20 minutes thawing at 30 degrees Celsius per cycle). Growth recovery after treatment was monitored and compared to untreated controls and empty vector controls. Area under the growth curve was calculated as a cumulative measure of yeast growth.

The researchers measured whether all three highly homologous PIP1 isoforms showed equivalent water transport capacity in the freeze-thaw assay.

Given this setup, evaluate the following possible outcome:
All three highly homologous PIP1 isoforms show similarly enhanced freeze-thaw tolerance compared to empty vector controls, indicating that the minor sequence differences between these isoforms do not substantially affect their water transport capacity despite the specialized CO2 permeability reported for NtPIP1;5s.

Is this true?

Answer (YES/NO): NO